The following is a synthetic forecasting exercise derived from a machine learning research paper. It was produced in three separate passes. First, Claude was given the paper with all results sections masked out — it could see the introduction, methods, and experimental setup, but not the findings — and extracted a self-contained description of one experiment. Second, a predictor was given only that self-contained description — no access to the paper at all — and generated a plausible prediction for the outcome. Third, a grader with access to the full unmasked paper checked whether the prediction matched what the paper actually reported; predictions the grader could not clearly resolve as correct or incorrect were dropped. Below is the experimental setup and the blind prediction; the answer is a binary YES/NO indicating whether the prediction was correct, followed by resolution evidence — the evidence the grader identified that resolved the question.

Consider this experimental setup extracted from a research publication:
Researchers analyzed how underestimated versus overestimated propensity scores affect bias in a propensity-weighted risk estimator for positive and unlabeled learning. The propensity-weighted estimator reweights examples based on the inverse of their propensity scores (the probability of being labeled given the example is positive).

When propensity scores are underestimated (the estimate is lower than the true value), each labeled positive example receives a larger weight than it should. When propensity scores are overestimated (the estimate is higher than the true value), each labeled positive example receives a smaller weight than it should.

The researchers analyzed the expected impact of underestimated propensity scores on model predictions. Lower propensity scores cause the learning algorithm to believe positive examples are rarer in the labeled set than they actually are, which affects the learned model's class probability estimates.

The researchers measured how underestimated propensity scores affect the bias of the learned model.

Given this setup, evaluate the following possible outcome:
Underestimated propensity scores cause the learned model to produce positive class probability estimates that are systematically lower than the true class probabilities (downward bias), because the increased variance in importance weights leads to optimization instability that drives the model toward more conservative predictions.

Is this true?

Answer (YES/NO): NO